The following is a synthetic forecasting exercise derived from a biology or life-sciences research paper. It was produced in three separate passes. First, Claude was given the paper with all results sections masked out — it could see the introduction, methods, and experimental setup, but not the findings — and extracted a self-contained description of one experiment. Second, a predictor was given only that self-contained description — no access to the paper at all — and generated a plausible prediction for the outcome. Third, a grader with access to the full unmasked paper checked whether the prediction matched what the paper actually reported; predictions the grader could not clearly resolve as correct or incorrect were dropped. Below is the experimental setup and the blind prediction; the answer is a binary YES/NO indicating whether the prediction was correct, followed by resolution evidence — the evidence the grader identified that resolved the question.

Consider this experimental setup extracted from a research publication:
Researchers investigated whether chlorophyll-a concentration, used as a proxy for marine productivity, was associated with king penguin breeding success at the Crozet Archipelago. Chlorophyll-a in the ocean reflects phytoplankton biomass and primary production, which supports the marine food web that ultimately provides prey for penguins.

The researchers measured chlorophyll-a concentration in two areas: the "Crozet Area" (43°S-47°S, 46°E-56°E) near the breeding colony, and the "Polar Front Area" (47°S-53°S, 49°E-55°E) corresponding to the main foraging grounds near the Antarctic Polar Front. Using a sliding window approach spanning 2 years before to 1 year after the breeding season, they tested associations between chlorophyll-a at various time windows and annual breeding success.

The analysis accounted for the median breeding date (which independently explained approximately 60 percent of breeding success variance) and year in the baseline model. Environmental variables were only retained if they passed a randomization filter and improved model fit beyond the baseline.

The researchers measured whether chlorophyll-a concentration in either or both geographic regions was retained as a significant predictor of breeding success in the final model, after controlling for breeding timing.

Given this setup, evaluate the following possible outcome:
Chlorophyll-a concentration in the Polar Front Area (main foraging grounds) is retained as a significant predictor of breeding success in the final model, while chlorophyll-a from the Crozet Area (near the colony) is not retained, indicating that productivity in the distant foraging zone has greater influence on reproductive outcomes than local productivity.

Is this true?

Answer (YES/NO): NO